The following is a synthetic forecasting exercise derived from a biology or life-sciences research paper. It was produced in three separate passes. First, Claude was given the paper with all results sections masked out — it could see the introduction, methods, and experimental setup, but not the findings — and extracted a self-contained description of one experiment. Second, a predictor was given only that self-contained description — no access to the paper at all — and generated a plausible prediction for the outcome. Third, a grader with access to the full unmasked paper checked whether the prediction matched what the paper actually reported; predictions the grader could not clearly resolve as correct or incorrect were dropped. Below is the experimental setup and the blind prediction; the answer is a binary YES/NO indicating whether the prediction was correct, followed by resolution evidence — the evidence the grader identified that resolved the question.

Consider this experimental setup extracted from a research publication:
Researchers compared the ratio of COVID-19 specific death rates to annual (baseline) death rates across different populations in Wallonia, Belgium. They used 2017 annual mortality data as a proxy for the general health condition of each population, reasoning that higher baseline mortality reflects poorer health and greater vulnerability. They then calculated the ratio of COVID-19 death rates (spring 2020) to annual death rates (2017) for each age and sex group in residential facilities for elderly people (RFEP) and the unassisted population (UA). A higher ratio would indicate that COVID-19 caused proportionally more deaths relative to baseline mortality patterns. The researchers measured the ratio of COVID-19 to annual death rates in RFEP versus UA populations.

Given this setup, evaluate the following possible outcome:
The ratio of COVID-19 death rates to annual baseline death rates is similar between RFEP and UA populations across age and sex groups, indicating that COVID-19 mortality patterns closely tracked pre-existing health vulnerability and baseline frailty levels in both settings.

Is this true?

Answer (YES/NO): NO